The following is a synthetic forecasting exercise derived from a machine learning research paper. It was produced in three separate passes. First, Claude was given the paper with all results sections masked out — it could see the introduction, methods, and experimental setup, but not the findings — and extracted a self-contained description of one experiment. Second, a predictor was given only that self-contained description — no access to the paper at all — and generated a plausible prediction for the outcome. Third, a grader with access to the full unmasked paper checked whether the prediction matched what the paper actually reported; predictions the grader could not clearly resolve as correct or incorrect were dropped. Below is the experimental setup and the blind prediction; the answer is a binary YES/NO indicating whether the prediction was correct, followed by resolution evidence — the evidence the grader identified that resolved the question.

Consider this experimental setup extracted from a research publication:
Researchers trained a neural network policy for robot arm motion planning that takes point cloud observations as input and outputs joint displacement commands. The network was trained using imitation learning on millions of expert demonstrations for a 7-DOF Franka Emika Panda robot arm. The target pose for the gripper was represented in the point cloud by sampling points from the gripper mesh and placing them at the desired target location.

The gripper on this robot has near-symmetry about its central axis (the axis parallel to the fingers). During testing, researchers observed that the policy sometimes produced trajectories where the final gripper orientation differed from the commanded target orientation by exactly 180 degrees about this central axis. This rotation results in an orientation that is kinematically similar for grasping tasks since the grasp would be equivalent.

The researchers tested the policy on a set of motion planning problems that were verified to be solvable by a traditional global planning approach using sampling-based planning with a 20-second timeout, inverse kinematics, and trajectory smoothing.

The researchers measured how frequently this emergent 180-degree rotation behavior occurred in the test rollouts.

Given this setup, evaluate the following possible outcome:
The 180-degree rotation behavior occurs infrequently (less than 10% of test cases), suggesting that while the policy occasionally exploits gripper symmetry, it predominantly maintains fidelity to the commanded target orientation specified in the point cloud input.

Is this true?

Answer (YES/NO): YES